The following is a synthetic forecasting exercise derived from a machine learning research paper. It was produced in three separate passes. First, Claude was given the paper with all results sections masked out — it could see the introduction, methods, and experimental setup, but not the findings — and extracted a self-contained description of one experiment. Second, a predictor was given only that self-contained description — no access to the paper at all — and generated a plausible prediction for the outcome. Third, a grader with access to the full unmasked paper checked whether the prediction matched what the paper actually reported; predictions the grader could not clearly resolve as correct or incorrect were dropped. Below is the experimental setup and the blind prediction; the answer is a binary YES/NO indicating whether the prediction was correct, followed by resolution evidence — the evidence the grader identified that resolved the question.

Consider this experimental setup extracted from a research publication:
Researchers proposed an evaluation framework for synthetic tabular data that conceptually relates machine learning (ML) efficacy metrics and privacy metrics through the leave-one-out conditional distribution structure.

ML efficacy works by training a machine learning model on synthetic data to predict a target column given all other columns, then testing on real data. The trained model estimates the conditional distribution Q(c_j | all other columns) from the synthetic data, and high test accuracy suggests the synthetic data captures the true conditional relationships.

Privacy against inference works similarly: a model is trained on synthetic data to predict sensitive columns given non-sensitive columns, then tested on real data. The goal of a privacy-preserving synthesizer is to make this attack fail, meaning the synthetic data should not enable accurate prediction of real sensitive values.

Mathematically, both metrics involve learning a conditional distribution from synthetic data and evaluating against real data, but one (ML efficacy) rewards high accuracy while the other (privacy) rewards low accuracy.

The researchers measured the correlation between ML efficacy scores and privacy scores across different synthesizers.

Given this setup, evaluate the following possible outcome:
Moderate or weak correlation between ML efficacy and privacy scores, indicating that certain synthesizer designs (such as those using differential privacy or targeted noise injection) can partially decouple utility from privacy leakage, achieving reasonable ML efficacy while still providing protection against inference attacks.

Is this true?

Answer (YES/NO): NO